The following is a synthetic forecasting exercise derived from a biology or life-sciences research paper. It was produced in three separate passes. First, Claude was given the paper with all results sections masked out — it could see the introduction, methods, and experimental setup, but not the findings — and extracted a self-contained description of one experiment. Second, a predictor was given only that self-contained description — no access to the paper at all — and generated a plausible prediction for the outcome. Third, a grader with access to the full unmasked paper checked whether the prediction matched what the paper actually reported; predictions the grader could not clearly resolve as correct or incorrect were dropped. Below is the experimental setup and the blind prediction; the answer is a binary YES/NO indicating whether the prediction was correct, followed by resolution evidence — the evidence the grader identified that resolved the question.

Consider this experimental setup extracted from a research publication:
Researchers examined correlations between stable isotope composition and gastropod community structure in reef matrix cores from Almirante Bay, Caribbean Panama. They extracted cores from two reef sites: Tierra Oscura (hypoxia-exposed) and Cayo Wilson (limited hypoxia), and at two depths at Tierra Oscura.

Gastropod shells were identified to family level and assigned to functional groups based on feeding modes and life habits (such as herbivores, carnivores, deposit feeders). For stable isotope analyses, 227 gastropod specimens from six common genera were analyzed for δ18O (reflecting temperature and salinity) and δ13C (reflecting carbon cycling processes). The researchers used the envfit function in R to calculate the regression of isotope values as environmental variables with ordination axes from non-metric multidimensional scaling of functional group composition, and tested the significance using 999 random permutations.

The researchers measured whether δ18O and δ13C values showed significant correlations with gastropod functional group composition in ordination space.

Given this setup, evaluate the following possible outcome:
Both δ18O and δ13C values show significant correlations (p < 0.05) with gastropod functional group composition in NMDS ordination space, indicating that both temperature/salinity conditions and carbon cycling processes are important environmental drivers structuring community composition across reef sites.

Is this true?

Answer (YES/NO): NO